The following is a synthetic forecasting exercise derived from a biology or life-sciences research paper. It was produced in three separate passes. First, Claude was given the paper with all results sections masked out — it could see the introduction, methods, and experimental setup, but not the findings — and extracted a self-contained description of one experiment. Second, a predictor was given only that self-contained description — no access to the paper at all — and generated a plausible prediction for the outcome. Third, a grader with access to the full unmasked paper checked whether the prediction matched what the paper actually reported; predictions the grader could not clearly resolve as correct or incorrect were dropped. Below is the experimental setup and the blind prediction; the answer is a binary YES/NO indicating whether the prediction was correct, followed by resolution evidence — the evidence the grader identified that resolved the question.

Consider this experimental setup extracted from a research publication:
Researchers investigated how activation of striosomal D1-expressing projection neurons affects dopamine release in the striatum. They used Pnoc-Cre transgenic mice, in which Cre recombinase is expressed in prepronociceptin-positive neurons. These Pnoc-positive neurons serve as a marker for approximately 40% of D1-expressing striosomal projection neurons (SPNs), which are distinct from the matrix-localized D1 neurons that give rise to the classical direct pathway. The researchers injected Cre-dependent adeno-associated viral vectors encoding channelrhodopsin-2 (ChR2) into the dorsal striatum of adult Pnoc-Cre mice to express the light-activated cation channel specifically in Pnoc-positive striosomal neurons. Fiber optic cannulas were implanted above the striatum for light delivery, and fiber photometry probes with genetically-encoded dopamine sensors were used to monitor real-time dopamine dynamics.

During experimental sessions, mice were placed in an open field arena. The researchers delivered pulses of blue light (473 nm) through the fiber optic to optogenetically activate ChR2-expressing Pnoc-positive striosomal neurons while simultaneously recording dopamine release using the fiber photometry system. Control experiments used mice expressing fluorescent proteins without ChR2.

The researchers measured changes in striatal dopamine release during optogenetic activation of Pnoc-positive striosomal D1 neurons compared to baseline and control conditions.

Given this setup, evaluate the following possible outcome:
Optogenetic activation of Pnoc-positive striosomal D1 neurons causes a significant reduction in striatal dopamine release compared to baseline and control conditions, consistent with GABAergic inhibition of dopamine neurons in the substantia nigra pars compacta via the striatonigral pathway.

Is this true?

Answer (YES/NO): YES